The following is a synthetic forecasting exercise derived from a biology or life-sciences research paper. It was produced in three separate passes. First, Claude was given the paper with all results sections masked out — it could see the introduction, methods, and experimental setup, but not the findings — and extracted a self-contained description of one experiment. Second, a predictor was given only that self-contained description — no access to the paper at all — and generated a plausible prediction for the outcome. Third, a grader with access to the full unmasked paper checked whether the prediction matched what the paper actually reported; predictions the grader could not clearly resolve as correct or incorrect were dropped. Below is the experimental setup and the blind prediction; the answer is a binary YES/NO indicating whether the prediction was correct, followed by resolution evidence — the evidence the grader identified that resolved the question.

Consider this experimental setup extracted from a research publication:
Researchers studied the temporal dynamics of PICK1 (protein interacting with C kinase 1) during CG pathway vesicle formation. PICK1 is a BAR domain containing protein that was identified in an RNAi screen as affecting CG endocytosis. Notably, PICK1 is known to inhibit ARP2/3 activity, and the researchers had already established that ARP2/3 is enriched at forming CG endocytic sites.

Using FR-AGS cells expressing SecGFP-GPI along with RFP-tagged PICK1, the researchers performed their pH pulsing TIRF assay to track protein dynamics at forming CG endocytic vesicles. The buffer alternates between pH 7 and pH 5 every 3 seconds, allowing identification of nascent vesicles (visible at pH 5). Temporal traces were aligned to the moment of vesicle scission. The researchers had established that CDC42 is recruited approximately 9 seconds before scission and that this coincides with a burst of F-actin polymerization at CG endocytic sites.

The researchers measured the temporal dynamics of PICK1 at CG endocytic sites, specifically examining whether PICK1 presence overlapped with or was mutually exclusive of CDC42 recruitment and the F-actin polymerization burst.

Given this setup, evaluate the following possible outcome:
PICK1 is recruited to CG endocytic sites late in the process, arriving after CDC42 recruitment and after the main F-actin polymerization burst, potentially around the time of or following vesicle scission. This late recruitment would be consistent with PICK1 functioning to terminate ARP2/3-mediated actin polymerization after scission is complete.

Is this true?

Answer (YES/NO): NO